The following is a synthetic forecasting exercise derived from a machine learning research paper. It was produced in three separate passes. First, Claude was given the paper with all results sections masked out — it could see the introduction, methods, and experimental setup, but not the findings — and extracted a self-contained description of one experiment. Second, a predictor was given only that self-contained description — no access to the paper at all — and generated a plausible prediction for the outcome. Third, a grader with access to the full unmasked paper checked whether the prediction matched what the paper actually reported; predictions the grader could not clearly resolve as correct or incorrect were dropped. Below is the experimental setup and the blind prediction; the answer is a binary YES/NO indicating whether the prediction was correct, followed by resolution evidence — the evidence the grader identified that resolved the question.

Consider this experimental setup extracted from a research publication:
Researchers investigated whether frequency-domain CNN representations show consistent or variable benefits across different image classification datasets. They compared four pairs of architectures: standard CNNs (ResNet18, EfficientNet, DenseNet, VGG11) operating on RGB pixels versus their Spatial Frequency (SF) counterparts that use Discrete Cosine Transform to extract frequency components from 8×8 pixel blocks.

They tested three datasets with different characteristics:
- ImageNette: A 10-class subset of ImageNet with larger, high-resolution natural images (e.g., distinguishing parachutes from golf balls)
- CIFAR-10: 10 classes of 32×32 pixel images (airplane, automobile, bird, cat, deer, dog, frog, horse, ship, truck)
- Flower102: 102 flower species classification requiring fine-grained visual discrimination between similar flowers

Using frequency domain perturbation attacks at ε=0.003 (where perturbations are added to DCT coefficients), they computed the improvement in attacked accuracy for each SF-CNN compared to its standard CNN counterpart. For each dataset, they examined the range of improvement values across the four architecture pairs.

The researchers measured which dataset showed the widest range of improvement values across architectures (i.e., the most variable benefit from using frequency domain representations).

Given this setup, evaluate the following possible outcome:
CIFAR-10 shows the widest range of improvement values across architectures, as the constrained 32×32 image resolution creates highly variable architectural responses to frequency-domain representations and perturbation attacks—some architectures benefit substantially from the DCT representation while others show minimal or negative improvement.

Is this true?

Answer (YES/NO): NO